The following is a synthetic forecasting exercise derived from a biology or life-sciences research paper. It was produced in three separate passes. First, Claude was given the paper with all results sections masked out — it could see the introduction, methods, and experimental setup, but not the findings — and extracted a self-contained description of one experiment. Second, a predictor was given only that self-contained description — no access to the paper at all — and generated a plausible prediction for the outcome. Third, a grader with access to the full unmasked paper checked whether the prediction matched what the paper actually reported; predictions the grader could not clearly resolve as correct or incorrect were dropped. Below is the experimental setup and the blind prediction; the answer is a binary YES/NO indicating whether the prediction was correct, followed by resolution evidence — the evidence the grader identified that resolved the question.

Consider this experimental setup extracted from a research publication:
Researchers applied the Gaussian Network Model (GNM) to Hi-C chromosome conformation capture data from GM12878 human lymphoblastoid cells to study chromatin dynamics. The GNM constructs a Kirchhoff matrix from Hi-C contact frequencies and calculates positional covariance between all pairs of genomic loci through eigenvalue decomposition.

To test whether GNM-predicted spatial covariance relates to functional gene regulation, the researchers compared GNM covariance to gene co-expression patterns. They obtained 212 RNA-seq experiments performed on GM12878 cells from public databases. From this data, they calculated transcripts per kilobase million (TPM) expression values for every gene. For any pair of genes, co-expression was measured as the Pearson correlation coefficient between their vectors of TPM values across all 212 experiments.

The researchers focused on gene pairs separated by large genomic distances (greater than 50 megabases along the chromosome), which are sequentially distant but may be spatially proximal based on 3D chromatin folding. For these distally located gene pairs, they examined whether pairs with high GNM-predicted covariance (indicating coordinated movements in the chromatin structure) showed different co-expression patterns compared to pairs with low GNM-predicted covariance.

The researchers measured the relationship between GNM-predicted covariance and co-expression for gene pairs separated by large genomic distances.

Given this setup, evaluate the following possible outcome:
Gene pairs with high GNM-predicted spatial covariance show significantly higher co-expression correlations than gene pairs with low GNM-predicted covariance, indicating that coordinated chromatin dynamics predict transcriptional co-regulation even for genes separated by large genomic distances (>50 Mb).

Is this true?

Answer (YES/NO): YES